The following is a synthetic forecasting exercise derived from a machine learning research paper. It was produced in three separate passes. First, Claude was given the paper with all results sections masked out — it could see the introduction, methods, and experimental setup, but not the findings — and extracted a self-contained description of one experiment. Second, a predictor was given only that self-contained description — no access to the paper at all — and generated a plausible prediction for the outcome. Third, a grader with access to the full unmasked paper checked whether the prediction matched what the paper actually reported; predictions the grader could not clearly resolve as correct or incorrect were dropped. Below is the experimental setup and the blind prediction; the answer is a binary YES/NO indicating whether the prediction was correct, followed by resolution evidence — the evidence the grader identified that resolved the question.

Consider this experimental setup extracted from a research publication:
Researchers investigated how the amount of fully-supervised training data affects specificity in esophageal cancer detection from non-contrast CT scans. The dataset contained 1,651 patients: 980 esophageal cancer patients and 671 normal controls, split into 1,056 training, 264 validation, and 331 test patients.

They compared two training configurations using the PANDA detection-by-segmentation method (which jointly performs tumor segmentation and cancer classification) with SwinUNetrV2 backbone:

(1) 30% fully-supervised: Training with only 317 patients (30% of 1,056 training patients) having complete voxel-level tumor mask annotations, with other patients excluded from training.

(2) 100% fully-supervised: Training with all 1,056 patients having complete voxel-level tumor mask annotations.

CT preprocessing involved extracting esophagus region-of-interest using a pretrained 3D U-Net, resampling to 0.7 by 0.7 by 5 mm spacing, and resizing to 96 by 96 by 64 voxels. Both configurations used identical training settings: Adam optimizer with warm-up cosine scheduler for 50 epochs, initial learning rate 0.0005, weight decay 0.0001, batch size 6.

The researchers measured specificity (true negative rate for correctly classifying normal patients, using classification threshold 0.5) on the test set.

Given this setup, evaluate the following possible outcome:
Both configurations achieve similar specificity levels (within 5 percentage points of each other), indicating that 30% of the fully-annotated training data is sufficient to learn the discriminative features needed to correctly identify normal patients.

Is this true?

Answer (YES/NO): YES